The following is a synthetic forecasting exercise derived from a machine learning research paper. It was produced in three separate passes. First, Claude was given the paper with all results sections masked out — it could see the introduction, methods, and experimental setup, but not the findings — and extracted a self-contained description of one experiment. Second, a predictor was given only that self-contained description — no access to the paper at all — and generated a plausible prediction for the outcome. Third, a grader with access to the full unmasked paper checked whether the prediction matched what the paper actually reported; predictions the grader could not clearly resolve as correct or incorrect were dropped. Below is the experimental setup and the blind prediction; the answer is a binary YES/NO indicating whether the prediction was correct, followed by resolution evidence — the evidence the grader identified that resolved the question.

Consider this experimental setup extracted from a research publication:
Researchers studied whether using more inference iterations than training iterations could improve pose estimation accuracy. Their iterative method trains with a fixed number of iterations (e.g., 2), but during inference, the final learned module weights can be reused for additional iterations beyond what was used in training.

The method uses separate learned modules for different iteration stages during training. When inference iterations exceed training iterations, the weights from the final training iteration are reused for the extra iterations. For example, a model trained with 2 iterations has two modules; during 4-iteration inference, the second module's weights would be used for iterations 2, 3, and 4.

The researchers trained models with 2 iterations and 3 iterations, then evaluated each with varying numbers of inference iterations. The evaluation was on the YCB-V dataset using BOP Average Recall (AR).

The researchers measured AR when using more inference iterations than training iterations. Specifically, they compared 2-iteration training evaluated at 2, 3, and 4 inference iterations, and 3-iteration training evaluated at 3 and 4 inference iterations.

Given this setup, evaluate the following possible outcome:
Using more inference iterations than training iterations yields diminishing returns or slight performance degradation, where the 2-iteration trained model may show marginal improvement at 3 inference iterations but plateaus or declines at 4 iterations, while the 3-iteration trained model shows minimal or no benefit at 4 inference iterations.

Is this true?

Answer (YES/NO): NO